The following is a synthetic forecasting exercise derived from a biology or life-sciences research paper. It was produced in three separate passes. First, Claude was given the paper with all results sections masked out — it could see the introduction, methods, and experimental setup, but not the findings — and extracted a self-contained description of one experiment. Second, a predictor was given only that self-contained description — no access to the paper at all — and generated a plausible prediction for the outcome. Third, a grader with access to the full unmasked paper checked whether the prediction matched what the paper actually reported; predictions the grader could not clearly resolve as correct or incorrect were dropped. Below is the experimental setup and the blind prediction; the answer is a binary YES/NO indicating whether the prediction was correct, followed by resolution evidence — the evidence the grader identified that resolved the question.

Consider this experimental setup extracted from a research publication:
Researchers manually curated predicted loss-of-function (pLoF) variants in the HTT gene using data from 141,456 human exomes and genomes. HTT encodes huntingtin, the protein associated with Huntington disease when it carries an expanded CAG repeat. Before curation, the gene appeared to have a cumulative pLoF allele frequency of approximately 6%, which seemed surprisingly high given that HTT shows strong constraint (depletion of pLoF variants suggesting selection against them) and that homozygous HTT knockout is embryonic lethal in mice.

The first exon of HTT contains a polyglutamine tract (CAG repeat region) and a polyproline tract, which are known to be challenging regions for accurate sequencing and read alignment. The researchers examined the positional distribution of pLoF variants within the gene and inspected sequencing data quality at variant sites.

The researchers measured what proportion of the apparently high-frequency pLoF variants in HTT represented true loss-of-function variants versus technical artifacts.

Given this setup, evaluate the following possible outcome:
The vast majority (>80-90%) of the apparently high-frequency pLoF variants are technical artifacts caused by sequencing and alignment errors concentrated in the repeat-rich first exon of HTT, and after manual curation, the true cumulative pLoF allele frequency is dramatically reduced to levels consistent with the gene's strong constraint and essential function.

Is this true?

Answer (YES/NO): YES